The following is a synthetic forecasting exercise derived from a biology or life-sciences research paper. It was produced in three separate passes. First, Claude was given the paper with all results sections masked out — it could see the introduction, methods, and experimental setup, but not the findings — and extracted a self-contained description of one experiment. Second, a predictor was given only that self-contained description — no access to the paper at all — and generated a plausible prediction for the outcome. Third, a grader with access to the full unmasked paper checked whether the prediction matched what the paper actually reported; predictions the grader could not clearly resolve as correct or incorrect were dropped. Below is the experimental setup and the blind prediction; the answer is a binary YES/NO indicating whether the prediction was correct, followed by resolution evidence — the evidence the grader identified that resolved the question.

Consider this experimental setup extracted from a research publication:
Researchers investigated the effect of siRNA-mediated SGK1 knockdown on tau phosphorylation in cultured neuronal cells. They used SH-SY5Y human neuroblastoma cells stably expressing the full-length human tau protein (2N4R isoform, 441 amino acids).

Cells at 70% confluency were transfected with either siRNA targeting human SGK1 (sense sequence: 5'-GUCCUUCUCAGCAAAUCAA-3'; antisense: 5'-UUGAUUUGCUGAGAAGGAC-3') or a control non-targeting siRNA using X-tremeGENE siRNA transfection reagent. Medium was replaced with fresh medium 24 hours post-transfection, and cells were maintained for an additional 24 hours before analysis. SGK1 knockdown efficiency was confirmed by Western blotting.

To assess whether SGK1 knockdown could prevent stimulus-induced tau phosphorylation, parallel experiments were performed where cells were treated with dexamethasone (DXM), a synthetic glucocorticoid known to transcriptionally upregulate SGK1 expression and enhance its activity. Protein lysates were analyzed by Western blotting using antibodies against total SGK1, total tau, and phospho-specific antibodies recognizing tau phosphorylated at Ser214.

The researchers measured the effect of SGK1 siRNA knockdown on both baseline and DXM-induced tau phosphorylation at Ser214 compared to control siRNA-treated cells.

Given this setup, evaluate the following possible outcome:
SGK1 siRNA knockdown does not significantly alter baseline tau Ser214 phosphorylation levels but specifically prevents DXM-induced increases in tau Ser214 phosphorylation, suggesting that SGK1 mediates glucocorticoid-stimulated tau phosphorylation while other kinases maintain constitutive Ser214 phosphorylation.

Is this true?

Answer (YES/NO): NO